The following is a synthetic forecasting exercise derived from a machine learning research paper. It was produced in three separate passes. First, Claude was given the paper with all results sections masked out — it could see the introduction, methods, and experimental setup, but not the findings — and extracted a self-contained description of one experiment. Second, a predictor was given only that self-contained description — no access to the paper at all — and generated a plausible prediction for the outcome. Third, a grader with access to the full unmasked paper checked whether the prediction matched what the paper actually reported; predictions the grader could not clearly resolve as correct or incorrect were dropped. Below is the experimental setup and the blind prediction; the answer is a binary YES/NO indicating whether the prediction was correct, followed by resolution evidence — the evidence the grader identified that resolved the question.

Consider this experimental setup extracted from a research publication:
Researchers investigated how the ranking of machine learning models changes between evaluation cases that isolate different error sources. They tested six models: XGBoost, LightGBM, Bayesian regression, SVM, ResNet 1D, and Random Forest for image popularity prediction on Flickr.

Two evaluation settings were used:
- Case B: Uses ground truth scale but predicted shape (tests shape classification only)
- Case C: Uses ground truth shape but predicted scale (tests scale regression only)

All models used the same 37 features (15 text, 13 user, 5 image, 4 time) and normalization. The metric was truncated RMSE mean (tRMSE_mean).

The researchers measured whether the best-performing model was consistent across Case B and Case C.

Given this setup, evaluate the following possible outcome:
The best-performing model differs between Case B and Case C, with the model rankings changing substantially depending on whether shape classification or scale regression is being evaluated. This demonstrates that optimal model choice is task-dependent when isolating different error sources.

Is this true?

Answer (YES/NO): NO